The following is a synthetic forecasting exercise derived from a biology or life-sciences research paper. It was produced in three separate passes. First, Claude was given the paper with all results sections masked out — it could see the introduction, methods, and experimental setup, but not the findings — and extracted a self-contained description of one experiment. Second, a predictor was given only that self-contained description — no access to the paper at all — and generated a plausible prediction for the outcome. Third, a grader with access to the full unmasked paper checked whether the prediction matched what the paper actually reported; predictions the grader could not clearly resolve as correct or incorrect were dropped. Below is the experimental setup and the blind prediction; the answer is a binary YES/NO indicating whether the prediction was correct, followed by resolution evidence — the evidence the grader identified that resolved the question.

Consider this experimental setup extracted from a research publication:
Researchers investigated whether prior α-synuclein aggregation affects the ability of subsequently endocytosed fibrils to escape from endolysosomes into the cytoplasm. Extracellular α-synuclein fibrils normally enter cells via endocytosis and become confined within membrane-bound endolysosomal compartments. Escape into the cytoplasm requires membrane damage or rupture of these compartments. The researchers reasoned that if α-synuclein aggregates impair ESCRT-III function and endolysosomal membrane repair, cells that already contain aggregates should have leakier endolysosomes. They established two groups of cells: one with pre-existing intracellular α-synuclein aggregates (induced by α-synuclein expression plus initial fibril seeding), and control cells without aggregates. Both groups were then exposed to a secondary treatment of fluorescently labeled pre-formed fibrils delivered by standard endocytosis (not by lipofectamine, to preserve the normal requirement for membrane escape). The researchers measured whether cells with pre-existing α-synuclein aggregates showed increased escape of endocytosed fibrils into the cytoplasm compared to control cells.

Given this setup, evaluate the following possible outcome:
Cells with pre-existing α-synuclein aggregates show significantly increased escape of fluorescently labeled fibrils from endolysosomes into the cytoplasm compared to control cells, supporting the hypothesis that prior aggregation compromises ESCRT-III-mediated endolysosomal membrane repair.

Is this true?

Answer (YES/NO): YES